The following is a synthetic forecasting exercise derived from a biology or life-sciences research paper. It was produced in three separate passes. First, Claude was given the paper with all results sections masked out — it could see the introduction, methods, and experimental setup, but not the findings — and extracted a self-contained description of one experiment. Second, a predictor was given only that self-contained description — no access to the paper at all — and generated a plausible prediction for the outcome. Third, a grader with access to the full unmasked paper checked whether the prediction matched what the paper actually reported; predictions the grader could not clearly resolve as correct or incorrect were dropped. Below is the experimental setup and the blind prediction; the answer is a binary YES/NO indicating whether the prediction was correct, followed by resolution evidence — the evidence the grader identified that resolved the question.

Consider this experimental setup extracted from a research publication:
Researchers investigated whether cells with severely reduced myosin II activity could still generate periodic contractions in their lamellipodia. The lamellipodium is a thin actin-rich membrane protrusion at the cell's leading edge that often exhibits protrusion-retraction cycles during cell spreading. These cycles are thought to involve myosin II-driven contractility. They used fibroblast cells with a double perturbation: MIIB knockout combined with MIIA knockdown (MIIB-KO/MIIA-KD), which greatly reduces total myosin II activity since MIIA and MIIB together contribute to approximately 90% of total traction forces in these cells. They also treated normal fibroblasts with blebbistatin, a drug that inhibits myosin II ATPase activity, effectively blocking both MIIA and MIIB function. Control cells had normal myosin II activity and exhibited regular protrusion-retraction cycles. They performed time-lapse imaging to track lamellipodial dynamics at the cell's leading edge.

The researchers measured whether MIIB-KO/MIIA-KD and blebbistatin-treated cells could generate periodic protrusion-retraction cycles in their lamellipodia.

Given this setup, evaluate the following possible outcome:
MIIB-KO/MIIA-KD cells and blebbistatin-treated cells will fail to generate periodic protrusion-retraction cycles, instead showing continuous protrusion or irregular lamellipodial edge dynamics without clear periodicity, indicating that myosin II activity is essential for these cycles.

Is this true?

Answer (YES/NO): YES